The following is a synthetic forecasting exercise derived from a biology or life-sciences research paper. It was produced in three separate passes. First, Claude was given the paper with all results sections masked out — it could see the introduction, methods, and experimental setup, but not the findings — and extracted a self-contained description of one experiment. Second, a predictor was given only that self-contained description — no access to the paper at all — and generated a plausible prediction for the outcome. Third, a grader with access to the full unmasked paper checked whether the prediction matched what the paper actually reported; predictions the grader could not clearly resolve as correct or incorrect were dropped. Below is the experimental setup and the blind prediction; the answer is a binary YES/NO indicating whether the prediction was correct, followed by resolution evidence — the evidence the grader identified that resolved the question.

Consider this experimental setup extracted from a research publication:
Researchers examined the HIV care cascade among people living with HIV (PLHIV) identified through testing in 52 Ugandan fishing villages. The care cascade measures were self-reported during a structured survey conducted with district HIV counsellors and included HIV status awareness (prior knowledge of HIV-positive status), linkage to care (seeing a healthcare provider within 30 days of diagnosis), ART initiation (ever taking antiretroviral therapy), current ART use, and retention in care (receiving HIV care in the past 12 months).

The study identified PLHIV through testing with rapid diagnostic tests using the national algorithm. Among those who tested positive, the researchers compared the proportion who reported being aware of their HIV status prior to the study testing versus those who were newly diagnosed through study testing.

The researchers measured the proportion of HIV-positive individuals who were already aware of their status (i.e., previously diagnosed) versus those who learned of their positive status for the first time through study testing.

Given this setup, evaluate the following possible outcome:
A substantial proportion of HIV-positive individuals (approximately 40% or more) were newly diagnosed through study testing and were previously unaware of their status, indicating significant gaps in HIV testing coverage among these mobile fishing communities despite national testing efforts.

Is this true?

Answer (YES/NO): NO